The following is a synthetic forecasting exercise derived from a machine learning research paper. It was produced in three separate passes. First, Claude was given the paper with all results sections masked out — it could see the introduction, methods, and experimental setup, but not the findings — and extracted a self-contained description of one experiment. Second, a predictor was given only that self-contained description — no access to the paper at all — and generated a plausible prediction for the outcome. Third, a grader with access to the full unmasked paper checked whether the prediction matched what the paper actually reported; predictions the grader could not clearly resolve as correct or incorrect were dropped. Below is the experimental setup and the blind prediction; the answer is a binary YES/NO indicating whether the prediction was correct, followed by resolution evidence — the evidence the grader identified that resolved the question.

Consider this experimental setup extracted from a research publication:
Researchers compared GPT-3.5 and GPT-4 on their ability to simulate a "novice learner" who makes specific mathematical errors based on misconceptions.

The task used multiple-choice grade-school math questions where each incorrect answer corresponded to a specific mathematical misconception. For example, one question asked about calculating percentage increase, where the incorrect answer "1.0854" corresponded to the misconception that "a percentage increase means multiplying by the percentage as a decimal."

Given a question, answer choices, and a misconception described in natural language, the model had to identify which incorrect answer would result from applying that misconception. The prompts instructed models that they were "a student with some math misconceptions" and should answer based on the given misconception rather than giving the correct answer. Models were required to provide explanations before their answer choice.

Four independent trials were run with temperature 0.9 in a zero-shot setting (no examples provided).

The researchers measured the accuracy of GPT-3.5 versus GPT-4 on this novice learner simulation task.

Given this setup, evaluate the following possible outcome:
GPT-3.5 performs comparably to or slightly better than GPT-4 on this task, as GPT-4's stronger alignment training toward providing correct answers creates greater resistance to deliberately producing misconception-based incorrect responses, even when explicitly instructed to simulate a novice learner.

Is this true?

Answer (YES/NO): NO